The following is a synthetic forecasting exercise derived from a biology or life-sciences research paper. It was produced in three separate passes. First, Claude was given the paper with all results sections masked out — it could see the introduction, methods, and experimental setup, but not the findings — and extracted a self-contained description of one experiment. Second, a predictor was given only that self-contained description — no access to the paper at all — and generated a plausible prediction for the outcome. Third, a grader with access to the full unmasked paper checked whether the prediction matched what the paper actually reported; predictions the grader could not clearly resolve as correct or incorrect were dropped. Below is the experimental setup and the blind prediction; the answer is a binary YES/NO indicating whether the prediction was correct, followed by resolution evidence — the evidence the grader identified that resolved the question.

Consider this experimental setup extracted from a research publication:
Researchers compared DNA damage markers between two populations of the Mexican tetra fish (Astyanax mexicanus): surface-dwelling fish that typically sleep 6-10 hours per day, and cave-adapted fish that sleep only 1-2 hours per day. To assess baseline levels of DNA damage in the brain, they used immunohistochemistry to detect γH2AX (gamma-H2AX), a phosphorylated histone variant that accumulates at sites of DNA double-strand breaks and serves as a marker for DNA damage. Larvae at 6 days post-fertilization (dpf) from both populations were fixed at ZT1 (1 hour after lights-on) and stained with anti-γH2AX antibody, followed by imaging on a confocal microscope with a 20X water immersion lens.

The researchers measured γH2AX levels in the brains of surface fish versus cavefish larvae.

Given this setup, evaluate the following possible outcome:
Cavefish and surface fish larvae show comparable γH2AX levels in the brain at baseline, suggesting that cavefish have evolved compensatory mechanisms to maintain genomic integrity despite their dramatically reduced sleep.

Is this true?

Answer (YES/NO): NO